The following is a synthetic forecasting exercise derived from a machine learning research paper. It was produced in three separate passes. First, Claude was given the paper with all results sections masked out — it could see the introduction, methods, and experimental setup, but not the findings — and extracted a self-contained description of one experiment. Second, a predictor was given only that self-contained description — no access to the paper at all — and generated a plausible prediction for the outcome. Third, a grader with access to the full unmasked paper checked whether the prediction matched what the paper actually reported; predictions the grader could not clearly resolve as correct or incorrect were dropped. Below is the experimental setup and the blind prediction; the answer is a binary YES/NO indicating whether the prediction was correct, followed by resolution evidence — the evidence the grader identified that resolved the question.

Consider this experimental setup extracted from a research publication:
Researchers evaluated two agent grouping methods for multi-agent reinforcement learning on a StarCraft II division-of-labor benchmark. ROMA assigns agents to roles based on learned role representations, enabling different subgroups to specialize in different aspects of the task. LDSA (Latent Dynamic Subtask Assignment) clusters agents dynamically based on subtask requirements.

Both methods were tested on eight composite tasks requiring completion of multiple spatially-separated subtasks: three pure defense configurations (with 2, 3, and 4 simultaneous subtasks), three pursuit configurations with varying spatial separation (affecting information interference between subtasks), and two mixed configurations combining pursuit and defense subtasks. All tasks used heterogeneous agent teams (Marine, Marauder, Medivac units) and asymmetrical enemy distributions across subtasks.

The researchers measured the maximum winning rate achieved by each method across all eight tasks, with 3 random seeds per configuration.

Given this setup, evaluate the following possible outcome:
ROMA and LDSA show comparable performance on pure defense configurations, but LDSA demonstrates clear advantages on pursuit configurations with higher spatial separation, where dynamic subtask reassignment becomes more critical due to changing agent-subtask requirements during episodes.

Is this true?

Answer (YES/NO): NO